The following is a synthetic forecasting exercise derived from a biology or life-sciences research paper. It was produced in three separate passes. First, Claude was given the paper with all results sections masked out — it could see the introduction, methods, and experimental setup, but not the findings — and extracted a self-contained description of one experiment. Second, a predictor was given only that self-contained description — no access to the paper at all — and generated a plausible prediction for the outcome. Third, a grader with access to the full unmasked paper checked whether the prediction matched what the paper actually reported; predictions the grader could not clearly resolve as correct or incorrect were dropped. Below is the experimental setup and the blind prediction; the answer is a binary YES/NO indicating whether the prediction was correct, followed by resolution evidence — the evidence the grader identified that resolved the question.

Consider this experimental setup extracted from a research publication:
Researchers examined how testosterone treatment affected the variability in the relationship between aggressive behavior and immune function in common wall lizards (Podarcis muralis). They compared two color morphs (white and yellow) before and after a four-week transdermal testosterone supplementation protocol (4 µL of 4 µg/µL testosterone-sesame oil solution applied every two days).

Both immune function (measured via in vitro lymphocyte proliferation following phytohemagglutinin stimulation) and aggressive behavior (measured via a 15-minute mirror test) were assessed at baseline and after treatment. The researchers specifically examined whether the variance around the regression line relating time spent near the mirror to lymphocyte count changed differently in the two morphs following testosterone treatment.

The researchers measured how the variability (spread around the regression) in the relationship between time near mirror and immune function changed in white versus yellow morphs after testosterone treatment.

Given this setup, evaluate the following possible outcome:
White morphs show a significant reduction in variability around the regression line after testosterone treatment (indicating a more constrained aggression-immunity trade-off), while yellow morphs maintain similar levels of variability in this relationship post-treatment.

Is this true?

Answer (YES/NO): YES